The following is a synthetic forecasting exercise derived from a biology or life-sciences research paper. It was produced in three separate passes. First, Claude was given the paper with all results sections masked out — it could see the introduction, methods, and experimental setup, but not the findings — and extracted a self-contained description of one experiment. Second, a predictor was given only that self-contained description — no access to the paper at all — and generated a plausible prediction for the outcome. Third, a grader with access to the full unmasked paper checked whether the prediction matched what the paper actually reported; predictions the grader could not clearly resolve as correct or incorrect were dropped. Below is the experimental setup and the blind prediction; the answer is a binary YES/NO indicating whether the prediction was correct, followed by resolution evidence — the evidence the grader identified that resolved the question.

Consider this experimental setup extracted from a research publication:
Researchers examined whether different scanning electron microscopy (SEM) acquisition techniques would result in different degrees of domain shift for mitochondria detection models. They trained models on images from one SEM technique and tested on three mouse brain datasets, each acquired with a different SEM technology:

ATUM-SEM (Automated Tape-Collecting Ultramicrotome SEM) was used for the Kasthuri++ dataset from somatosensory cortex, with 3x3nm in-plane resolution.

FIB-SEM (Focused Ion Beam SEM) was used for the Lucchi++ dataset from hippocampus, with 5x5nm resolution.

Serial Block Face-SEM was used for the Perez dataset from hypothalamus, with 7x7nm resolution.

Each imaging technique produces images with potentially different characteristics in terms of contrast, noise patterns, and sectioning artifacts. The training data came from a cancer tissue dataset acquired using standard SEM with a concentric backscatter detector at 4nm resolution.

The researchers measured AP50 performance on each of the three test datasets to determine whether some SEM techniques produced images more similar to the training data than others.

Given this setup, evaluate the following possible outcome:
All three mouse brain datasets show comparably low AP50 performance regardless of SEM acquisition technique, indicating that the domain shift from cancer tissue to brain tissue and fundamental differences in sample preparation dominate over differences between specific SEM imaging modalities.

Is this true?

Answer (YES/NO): NO